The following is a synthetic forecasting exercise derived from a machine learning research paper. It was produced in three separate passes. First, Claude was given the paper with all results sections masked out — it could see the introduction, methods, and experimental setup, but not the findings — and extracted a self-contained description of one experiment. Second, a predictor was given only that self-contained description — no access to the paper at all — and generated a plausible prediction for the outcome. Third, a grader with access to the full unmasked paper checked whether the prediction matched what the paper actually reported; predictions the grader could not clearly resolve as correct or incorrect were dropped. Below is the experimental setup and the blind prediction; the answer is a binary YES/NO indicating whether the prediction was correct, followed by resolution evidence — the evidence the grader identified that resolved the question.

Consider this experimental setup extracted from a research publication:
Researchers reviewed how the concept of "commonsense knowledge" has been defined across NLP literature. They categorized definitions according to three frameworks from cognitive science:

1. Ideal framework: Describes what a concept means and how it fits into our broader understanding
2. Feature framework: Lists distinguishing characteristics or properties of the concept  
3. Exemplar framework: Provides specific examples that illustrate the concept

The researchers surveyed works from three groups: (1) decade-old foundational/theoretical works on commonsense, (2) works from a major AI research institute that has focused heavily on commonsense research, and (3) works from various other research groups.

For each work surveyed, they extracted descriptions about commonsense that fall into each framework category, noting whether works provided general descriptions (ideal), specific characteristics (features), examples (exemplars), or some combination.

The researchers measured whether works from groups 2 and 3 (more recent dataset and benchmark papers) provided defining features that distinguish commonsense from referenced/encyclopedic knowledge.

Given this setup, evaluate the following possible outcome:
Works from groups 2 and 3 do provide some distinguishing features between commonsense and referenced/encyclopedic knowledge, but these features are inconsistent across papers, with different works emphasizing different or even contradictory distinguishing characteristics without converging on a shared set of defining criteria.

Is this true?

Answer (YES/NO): NO